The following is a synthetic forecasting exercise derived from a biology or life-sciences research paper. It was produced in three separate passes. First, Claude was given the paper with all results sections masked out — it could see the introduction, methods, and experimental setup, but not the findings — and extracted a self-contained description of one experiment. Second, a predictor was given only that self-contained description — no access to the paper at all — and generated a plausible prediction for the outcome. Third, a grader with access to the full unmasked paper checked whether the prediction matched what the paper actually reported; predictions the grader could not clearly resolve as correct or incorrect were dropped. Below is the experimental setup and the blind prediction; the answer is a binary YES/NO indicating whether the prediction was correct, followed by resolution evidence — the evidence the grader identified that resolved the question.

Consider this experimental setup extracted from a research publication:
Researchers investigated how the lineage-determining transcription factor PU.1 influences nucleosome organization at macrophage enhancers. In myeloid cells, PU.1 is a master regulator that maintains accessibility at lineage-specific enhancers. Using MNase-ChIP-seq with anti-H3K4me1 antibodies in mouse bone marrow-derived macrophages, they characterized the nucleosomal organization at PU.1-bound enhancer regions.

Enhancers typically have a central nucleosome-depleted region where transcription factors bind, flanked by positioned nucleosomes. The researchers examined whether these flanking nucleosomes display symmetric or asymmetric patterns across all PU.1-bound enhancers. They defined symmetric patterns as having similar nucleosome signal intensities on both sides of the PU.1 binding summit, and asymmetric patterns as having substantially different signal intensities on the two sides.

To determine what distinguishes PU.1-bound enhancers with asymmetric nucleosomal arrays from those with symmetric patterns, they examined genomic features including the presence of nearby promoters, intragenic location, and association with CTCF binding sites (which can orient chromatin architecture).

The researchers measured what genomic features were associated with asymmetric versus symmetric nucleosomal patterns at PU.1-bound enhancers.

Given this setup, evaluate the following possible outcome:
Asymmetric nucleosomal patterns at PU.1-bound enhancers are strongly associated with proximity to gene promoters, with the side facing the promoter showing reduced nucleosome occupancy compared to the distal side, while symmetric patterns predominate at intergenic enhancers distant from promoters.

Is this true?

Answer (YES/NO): NO